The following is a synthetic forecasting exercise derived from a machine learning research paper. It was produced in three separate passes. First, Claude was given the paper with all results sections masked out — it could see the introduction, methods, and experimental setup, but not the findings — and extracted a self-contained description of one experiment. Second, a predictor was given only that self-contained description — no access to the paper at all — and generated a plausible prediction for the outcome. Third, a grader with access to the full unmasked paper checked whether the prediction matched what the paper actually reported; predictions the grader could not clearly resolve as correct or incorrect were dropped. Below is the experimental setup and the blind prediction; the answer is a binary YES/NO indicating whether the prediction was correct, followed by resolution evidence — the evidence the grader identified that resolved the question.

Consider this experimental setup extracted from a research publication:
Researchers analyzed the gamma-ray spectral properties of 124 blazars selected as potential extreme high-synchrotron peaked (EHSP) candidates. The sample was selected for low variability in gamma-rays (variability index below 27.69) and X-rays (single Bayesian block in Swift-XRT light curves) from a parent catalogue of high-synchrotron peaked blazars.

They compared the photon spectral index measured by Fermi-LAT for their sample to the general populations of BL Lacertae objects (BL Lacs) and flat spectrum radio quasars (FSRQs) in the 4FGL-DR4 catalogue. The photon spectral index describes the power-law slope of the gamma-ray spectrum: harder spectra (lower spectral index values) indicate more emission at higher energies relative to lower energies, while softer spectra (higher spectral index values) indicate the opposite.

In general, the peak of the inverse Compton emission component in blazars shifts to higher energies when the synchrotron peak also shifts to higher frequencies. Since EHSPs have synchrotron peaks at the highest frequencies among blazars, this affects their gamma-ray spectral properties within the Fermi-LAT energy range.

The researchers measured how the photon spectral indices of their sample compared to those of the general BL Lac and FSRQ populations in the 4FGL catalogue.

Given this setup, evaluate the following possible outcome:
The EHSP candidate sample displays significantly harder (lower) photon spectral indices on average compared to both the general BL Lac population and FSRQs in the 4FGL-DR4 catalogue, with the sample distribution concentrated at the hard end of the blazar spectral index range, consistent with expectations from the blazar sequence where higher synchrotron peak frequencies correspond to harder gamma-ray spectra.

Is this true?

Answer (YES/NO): NO